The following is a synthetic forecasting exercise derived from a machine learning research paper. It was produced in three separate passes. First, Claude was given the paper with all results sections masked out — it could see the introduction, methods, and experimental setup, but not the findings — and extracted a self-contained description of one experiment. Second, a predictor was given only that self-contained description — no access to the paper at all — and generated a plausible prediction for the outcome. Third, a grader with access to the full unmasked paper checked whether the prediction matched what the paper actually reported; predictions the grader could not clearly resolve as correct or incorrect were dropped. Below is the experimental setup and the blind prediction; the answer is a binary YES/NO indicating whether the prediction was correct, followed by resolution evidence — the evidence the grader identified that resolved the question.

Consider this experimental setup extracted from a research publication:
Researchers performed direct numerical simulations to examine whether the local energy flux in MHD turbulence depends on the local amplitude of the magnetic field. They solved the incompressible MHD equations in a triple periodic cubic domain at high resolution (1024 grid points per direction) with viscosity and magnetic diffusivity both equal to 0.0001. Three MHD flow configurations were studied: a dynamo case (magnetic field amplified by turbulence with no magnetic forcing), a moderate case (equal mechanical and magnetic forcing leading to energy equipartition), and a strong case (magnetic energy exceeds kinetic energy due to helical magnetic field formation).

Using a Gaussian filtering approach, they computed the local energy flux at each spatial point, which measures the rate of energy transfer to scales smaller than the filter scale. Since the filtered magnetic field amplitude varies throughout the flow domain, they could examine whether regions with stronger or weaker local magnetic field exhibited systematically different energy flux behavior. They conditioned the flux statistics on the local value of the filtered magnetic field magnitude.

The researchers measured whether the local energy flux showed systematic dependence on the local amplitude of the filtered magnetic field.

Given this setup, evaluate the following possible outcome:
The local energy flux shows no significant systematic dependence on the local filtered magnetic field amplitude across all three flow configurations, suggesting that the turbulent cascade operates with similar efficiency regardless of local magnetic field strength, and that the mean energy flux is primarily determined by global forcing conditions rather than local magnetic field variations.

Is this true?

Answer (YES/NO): NO